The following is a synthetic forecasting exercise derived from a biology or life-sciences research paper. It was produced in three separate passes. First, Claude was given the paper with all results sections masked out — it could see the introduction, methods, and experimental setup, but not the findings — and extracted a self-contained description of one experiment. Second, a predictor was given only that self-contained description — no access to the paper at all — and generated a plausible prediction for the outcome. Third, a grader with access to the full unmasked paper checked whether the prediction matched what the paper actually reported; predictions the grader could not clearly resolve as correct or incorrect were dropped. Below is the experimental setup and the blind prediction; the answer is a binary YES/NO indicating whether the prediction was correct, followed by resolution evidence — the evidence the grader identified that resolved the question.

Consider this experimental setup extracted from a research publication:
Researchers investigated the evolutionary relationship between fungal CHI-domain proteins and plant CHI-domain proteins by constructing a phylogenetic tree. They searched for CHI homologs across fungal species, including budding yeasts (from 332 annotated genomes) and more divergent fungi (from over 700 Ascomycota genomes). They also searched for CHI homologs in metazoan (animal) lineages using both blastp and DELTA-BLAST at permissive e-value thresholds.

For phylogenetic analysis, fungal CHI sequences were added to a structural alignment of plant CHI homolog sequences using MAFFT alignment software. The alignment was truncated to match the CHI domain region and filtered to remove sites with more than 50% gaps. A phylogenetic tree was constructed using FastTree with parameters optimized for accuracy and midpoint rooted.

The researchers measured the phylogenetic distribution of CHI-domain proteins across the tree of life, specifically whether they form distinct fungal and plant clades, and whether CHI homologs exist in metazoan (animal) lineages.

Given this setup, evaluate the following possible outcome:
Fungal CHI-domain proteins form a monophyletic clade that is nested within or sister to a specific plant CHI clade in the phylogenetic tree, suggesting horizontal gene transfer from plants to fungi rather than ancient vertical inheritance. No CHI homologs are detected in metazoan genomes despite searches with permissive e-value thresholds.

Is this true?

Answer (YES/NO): NO